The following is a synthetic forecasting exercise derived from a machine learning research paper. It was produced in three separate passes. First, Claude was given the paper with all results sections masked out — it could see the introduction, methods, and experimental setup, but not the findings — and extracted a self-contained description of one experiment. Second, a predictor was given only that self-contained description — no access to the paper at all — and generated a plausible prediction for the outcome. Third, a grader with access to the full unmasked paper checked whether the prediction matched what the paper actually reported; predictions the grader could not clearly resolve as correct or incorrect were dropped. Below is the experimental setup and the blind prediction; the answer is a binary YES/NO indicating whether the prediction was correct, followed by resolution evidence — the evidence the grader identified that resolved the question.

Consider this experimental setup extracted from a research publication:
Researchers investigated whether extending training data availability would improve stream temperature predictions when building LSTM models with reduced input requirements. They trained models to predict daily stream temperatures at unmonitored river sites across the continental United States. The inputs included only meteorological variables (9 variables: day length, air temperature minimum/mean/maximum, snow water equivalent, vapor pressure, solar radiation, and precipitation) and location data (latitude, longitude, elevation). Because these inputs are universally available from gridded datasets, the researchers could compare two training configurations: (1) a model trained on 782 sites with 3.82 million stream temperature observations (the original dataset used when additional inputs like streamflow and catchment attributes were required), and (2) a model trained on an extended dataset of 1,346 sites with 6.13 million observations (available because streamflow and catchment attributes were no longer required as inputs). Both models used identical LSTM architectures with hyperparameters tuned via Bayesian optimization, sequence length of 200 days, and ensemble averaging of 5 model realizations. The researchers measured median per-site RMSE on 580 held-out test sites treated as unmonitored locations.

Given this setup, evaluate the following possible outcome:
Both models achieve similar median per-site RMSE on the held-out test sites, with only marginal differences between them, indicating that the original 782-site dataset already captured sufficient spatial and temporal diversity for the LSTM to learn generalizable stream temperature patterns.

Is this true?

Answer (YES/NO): YES